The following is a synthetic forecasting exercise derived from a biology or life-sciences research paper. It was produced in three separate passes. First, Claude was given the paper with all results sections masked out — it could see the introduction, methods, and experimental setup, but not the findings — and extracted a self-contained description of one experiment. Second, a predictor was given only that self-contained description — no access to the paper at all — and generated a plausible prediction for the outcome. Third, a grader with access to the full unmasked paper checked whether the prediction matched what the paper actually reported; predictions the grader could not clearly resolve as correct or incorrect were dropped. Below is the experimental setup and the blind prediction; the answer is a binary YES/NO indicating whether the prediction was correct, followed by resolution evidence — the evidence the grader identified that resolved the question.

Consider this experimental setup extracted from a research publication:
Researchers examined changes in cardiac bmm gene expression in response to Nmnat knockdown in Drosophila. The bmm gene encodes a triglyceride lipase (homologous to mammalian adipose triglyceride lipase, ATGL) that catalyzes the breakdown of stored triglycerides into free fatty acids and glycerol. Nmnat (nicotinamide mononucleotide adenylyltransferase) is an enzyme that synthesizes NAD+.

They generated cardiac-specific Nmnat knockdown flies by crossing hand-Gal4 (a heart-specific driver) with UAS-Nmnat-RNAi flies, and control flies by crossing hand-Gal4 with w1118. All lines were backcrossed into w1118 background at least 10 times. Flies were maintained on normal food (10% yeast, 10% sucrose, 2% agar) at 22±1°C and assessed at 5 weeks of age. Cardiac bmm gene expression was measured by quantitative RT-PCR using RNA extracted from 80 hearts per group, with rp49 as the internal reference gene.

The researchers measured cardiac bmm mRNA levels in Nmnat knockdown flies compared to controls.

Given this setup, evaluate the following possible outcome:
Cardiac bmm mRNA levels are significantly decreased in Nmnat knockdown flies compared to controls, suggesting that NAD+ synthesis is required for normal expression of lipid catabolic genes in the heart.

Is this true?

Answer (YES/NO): YES